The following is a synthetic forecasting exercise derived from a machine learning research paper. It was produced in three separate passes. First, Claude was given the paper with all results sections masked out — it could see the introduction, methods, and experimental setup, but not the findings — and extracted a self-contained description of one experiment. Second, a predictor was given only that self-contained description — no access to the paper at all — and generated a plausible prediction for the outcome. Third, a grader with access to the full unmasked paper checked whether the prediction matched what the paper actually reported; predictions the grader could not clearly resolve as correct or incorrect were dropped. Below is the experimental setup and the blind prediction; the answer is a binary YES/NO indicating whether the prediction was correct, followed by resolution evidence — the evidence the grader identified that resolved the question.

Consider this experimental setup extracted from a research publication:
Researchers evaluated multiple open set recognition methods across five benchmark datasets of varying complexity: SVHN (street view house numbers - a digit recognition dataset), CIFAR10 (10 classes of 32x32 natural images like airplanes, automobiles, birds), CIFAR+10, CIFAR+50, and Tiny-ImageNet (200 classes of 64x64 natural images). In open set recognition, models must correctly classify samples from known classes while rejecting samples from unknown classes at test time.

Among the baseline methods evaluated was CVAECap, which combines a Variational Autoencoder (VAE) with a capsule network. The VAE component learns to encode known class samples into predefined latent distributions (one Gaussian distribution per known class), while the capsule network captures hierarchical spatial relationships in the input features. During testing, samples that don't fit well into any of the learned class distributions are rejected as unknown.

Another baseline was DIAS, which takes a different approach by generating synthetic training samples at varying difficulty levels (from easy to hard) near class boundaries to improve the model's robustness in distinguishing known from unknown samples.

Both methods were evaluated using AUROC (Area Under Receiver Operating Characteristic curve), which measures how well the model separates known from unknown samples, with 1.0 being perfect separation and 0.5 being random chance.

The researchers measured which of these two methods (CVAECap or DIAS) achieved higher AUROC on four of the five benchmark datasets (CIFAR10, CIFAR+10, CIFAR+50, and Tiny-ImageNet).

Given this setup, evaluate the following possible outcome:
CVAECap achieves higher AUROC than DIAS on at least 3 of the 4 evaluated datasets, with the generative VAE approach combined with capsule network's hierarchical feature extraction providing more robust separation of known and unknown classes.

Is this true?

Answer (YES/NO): NO